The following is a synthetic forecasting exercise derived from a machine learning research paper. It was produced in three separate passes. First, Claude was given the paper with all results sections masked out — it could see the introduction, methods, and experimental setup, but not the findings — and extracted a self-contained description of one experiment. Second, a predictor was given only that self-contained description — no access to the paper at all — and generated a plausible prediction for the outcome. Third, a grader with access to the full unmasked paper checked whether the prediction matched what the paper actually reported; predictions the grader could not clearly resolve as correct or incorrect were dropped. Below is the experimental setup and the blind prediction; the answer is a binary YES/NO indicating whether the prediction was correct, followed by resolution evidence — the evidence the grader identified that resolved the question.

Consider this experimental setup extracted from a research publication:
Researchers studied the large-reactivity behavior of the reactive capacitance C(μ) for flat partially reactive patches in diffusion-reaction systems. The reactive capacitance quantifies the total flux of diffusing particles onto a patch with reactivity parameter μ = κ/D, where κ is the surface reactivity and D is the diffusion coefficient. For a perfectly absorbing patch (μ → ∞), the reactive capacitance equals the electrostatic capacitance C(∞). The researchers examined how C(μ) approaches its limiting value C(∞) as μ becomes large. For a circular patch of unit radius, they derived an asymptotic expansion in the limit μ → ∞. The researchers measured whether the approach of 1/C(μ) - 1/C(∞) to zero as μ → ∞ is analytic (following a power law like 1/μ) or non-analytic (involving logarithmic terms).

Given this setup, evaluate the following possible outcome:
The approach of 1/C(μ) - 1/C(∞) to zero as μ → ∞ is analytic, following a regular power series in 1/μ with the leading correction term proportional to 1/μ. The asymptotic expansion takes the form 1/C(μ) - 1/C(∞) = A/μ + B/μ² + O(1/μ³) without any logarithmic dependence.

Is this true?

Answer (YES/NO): NO